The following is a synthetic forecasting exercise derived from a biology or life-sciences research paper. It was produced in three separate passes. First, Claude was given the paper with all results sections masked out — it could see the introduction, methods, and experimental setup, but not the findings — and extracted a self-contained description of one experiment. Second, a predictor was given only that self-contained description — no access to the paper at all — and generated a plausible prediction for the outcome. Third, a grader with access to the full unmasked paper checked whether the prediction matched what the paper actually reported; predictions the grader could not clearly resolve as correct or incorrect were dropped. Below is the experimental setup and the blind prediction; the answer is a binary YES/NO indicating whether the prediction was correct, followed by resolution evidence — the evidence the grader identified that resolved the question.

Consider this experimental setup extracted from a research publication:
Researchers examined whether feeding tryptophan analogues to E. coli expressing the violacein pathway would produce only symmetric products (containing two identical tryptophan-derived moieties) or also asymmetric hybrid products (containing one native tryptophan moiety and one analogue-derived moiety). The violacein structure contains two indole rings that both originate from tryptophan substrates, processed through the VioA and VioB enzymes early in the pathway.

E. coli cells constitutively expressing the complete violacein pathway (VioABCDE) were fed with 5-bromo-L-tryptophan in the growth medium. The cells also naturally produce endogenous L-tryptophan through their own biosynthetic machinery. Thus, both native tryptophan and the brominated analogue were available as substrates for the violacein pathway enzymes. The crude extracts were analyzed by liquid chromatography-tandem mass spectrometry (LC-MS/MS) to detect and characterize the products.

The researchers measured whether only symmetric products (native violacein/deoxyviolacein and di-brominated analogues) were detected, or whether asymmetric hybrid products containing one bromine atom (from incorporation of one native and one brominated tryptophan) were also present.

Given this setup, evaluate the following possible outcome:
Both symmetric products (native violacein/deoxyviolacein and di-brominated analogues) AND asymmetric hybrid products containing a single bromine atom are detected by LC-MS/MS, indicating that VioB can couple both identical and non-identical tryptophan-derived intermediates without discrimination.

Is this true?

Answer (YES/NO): YES